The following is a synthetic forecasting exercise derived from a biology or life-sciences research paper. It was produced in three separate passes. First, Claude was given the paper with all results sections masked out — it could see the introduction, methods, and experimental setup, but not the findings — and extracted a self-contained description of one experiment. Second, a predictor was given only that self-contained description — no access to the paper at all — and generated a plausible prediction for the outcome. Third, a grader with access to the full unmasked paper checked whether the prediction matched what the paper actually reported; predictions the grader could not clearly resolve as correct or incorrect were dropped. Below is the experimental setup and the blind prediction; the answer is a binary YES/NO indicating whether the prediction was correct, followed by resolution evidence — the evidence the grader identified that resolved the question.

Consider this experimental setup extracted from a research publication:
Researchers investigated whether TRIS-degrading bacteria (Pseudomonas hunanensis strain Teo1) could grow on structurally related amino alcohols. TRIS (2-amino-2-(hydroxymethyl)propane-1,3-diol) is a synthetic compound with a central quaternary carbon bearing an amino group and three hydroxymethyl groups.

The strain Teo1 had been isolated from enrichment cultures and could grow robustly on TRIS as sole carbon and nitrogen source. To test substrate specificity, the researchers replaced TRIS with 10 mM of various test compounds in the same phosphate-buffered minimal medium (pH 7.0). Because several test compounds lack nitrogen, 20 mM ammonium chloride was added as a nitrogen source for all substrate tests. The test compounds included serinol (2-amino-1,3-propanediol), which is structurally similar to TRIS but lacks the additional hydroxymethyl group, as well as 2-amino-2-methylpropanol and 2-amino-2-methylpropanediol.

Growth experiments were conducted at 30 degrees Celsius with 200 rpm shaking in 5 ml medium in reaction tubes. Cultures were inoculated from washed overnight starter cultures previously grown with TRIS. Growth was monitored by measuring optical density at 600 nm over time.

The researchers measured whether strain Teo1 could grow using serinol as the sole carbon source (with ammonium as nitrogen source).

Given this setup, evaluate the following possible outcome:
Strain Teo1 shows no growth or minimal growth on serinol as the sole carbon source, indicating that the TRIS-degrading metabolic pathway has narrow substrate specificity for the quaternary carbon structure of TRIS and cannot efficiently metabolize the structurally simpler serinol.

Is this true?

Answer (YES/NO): YES